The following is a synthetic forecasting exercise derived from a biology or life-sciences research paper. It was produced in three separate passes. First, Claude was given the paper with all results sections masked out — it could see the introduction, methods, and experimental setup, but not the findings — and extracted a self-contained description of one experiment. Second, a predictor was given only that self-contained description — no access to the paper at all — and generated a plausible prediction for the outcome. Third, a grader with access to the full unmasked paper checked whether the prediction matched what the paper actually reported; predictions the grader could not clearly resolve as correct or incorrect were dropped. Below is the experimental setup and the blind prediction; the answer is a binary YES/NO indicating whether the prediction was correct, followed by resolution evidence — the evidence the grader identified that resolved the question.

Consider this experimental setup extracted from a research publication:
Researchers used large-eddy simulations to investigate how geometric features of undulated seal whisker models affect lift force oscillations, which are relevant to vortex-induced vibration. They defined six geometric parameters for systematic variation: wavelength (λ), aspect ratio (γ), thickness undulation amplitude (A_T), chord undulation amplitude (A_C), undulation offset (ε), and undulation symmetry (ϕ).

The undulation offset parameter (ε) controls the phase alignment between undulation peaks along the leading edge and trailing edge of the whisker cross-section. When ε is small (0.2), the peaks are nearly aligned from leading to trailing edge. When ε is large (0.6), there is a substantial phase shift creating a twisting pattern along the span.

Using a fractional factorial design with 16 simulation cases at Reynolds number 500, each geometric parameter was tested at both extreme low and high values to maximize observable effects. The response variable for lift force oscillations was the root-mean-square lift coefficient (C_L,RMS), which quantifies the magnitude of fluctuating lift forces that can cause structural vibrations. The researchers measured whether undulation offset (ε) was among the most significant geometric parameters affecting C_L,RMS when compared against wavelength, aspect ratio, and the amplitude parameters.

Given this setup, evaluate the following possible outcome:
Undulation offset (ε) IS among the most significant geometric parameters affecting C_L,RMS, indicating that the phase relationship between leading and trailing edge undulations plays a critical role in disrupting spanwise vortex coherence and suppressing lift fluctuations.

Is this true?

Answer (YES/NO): NO